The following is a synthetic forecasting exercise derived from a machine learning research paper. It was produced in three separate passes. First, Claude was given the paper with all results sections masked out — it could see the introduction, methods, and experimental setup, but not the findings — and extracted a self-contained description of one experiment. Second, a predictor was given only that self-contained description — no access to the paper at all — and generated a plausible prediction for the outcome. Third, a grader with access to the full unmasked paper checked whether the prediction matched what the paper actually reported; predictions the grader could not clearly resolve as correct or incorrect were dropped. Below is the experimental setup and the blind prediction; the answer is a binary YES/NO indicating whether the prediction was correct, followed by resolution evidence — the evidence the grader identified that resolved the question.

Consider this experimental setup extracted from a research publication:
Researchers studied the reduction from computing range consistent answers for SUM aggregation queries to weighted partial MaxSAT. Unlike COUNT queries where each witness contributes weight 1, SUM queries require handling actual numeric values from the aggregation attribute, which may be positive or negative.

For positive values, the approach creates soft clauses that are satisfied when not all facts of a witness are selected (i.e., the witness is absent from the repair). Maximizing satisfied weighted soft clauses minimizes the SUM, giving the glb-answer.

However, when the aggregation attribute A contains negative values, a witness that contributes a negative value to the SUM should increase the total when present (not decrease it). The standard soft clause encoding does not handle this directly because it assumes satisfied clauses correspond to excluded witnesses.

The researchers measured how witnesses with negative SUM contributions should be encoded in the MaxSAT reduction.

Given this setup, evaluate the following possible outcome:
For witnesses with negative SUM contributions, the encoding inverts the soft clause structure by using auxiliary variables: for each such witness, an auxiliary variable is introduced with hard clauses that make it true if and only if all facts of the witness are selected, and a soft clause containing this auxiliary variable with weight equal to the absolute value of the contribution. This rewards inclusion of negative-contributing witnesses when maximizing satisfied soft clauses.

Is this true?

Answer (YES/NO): YES